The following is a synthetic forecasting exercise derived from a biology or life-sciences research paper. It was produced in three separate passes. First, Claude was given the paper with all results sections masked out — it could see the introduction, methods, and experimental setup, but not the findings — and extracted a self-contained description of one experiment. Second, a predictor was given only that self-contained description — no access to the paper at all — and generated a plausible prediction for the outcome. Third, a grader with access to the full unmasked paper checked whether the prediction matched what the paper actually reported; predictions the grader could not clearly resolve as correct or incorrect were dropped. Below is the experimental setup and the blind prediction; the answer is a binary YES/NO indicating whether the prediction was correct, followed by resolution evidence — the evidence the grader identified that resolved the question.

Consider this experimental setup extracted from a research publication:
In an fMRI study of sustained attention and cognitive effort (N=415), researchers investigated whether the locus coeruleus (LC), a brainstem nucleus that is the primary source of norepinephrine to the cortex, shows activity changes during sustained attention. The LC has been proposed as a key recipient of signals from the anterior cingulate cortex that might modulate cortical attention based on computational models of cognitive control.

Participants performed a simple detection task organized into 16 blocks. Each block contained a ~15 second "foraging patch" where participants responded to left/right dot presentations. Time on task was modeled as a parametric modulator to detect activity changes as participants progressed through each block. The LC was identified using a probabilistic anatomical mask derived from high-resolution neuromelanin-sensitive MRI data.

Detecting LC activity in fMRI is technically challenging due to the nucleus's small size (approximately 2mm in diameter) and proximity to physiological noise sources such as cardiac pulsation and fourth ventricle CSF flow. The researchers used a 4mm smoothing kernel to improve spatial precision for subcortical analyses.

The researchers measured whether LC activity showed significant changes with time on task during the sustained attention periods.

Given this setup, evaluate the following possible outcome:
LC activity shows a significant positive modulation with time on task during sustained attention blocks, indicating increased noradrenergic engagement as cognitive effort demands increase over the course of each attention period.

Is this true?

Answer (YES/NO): NO